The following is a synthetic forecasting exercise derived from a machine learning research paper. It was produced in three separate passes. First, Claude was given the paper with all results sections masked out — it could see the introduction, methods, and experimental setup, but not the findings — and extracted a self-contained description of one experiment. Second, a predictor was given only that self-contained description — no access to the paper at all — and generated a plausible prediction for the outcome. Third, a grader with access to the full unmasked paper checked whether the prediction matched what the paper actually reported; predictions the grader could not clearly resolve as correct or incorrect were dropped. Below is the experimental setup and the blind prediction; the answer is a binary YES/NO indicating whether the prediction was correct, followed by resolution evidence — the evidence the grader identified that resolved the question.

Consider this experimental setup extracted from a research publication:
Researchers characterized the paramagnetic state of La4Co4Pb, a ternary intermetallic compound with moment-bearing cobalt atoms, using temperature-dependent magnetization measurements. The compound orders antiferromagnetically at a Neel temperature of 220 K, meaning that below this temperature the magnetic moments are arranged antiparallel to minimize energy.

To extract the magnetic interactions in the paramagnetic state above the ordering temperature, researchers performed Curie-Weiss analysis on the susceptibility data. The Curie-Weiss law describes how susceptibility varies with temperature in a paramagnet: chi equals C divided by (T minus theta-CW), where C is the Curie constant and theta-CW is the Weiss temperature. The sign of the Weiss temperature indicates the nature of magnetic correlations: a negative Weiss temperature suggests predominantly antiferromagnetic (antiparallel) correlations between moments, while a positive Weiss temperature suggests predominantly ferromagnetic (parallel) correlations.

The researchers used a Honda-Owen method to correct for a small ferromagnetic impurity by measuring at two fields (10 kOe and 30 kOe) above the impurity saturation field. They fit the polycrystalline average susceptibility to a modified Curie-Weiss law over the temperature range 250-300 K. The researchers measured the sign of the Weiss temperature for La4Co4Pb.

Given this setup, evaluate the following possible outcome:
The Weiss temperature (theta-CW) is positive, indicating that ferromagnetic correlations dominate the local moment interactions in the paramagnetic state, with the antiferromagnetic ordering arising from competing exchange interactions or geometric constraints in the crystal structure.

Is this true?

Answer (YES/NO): YES